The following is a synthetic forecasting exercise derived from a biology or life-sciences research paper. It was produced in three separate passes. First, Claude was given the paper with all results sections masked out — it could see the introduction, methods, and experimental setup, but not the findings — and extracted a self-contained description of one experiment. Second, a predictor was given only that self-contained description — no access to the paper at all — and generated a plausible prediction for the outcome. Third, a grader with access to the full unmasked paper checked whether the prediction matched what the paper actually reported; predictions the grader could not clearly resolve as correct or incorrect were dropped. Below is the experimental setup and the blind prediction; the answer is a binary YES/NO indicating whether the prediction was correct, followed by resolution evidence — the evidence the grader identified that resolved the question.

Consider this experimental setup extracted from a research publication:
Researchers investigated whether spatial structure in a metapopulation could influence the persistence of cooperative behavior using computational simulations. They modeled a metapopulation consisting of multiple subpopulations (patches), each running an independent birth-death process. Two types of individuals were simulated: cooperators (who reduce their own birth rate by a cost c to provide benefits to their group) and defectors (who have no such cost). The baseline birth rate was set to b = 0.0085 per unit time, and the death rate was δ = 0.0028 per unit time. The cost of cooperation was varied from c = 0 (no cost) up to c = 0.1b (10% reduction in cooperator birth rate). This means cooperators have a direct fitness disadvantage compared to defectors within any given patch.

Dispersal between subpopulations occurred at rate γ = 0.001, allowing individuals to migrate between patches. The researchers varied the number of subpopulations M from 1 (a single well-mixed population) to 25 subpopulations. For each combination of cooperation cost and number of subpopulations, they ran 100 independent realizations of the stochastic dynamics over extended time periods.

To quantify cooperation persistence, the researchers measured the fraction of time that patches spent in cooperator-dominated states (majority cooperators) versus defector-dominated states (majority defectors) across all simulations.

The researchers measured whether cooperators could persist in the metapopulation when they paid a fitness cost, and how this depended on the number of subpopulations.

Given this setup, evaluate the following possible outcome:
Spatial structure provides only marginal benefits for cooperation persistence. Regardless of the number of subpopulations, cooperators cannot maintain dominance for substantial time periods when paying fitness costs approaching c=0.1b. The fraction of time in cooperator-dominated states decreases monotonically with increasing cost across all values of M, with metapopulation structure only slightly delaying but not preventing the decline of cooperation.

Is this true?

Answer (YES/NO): NO